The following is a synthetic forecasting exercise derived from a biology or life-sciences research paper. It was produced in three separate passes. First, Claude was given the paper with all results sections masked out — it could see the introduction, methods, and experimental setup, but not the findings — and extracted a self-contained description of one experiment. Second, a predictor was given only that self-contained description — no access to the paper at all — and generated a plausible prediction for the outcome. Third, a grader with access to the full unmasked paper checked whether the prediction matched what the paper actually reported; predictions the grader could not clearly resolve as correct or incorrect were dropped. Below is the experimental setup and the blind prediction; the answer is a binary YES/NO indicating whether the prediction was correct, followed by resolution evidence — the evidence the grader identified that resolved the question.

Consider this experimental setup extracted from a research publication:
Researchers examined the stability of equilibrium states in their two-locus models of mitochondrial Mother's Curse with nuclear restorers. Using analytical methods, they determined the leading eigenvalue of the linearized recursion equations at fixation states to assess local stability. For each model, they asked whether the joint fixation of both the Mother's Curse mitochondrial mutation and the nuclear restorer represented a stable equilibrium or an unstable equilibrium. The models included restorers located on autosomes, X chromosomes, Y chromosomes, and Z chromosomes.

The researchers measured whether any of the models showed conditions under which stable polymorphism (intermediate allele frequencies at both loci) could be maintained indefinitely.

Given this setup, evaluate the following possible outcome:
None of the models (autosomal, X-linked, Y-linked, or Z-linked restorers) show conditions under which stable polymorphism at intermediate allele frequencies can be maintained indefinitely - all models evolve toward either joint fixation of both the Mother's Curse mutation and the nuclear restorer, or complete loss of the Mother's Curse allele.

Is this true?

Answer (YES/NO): YES